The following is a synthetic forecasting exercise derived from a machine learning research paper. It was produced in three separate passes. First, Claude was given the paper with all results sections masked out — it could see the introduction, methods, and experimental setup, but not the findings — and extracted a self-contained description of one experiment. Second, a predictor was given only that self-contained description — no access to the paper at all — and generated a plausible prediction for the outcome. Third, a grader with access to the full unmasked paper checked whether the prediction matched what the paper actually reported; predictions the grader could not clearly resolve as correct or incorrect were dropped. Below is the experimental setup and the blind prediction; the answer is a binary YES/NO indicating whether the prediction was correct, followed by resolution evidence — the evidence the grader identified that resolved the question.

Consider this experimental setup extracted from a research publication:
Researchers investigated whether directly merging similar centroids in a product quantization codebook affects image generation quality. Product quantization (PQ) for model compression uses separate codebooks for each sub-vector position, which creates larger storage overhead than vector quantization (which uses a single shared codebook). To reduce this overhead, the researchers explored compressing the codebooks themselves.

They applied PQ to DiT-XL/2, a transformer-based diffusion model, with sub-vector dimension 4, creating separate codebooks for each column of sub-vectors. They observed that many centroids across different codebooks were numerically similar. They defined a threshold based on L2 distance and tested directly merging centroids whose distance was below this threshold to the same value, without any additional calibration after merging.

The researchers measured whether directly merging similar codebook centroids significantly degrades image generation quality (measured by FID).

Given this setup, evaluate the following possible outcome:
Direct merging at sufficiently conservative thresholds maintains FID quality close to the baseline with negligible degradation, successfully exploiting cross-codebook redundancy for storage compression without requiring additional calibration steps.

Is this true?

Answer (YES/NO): YES